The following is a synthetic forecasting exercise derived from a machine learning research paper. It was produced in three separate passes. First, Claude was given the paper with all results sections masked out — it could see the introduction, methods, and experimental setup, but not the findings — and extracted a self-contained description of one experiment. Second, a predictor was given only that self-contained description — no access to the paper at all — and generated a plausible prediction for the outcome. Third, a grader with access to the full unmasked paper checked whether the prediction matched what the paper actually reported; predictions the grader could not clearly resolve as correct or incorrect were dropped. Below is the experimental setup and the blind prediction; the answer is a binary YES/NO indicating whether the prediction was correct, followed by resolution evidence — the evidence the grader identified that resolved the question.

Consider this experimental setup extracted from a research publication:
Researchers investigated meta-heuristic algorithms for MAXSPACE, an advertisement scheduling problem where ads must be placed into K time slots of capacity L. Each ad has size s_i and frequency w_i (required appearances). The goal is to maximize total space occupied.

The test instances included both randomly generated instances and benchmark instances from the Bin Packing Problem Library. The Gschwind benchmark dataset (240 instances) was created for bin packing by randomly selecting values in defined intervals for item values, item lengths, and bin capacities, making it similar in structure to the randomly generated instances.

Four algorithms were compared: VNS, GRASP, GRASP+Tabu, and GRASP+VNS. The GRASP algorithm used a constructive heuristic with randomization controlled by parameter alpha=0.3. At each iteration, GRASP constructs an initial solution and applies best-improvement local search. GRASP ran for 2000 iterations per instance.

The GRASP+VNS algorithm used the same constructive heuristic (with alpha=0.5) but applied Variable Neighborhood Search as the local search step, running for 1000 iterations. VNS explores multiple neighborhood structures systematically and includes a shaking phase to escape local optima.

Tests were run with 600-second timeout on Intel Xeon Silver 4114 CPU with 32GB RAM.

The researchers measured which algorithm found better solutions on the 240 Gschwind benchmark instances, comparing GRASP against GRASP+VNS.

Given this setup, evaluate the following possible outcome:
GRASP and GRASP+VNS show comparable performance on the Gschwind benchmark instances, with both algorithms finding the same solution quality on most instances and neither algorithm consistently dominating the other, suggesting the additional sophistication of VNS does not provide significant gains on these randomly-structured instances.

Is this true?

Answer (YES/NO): NO